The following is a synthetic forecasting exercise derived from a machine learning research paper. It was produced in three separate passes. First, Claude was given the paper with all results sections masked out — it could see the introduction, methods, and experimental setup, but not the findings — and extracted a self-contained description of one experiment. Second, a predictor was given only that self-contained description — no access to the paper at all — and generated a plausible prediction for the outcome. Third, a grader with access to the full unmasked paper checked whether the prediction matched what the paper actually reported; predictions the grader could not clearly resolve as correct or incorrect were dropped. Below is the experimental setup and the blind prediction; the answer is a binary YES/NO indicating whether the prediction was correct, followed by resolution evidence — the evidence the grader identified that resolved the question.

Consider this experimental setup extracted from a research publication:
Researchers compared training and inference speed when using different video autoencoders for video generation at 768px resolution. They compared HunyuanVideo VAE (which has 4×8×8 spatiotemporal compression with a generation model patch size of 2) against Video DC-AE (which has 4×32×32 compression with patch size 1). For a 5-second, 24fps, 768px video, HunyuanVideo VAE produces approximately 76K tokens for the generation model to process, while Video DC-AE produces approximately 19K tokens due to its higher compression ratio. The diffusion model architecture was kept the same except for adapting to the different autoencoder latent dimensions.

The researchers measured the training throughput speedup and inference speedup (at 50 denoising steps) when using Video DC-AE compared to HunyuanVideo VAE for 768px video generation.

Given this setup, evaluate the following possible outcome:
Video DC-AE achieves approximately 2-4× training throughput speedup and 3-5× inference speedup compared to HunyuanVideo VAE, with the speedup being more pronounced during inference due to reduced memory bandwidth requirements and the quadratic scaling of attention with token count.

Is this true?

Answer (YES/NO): NO